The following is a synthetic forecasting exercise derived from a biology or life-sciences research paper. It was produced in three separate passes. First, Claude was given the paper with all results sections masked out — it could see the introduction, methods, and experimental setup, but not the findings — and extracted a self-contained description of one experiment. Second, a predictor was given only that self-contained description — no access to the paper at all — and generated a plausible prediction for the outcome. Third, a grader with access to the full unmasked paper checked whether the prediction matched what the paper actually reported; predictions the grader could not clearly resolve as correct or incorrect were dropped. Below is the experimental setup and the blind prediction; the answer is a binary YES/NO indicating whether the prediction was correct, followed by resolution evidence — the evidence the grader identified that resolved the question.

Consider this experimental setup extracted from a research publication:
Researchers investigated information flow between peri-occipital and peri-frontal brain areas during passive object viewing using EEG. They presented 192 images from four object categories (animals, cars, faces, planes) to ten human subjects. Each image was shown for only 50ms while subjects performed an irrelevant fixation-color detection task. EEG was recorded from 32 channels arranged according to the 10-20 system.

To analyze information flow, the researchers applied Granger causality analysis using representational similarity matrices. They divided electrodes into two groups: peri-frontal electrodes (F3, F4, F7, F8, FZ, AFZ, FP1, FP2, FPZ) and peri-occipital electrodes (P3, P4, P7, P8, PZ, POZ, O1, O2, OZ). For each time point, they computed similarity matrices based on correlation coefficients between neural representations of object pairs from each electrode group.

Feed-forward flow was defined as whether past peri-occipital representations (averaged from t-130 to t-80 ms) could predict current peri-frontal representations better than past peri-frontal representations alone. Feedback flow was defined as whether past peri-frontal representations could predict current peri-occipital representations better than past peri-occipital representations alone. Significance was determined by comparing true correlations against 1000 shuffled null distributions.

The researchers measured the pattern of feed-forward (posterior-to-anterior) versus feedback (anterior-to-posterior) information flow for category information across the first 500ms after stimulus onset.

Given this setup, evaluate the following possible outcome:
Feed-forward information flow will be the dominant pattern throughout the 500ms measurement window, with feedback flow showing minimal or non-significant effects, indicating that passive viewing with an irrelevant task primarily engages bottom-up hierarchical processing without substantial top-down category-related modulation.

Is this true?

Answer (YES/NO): NO